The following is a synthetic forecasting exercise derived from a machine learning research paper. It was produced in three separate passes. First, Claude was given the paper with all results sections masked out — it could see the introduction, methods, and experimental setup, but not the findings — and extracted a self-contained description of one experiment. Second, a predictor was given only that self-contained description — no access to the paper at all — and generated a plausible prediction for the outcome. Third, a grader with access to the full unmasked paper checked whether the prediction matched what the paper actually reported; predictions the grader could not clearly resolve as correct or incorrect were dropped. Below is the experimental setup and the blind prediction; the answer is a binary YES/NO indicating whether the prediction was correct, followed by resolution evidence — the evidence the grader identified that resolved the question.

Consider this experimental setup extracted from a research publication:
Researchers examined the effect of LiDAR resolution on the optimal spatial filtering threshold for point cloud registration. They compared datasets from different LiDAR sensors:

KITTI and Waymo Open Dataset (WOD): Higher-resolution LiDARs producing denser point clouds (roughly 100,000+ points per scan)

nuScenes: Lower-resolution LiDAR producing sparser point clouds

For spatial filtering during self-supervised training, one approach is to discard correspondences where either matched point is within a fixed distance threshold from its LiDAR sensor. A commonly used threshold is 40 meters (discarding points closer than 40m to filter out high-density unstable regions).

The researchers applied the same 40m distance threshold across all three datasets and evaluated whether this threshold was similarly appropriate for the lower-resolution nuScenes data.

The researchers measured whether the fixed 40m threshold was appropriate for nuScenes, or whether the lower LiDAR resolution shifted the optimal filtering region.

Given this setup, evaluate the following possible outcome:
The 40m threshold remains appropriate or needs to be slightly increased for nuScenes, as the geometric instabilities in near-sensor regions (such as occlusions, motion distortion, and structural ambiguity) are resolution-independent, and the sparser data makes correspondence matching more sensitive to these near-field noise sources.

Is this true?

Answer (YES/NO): NO